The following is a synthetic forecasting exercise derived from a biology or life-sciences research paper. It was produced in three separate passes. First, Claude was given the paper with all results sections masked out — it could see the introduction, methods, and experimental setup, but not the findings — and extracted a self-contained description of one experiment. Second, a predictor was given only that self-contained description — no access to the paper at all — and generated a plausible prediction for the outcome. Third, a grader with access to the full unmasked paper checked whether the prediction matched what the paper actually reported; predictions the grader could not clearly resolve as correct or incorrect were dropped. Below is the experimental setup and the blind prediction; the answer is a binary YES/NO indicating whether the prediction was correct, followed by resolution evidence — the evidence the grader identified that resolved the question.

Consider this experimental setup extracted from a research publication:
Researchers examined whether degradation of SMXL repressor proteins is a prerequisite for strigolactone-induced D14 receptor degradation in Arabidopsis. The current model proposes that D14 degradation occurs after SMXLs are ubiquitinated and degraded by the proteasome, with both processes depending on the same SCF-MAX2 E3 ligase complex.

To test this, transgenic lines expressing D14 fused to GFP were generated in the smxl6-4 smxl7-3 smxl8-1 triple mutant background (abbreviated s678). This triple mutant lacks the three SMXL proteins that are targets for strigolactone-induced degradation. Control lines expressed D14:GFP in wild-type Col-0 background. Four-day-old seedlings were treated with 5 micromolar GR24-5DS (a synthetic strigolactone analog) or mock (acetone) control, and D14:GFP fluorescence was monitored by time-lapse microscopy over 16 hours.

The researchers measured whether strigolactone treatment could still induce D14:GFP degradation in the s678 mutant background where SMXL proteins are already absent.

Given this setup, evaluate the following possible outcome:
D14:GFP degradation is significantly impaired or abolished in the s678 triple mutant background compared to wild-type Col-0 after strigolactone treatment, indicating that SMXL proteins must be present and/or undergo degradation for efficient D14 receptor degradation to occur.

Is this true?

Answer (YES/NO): NO